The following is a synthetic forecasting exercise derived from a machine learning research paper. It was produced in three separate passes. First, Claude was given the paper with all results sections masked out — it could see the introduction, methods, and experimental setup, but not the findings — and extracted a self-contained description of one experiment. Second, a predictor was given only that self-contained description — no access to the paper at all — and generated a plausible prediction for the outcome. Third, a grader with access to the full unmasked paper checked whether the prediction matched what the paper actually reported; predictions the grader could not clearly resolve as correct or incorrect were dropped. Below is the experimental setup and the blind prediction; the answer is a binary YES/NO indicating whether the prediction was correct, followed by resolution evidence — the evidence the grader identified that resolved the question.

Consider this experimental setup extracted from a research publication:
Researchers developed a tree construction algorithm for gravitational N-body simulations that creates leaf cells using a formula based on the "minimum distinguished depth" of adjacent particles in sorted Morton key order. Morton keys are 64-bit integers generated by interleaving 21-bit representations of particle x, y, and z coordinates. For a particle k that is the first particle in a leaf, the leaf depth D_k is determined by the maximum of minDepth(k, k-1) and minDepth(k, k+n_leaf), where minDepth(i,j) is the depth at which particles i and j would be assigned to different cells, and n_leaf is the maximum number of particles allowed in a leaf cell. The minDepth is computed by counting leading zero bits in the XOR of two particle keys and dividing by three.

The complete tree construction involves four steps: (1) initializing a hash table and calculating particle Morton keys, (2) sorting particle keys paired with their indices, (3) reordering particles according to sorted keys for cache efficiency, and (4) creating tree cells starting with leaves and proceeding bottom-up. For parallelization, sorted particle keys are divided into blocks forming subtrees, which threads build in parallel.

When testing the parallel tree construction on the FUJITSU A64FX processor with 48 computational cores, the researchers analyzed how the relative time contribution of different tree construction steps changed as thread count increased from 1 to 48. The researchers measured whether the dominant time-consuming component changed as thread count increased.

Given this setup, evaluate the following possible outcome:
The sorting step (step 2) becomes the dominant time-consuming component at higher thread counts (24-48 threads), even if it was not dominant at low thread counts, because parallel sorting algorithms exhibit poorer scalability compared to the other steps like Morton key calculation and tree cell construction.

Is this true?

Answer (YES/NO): NO